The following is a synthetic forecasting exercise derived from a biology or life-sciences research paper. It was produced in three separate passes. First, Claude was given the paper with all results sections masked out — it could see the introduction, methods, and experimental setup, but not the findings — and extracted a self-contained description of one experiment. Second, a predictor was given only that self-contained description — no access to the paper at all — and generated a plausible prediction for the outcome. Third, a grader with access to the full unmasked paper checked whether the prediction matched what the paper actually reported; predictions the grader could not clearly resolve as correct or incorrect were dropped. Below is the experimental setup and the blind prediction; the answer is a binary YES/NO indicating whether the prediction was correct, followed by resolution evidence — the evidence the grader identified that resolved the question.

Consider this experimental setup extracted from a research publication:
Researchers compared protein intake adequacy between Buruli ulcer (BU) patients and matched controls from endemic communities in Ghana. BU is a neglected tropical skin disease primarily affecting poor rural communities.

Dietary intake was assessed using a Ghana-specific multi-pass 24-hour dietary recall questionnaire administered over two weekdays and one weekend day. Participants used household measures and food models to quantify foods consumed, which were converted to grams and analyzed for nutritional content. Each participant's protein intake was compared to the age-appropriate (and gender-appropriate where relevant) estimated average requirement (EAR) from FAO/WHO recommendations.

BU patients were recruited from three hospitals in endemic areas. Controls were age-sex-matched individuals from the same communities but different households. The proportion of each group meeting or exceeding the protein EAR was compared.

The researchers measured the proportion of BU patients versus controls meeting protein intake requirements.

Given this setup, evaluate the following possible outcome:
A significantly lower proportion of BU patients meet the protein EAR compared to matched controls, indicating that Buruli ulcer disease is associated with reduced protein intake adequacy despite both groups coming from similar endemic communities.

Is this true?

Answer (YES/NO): NO